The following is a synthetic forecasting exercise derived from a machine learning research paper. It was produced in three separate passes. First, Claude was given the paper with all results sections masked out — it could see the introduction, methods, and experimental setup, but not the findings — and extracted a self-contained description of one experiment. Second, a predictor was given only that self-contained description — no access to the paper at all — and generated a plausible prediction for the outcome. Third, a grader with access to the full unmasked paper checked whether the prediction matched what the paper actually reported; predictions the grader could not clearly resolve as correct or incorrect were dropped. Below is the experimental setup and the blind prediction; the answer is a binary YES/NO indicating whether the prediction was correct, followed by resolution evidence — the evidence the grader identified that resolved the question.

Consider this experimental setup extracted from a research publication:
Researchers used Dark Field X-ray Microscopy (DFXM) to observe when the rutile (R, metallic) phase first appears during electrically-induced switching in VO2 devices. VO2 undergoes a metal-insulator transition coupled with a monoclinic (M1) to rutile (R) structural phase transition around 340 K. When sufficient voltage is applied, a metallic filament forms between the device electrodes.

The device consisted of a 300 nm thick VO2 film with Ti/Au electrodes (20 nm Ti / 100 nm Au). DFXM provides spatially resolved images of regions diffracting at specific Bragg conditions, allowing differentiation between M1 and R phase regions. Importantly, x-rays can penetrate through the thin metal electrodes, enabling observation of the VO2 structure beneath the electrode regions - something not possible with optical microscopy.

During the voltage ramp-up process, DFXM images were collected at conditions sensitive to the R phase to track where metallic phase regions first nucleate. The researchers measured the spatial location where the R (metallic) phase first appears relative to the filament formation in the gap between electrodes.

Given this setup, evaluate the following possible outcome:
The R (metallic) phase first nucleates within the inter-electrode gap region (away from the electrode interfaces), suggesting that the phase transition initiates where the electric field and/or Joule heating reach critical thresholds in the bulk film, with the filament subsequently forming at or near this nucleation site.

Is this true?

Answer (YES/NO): NO